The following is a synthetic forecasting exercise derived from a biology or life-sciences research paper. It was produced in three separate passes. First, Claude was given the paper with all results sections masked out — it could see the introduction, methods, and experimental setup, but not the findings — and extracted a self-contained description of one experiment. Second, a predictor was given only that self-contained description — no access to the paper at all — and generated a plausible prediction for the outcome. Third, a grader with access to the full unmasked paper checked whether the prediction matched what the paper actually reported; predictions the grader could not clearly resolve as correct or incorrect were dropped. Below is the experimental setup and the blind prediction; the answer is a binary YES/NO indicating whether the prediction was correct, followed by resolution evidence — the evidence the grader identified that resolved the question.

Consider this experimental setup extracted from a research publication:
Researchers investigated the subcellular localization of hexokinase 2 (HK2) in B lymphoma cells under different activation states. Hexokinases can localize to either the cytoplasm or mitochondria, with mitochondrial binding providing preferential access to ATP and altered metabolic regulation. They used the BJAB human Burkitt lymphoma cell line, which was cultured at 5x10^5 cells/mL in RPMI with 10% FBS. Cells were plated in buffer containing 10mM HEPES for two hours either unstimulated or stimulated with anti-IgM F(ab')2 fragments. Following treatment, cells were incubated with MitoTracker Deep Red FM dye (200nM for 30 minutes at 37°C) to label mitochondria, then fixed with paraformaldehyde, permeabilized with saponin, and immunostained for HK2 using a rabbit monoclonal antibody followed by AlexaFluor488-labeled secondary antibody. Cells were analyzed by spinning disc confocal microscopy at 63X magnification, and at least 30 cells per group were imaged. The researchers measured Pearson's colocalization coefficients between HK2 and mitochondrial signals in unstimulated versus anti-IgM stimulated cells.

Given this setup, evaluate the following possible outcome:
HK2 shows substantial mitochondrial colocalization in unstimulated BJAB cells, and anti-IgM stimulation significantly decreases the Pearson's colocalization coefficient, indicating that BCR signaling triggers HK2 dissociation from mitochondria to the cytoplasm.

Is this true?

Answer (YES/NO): NO